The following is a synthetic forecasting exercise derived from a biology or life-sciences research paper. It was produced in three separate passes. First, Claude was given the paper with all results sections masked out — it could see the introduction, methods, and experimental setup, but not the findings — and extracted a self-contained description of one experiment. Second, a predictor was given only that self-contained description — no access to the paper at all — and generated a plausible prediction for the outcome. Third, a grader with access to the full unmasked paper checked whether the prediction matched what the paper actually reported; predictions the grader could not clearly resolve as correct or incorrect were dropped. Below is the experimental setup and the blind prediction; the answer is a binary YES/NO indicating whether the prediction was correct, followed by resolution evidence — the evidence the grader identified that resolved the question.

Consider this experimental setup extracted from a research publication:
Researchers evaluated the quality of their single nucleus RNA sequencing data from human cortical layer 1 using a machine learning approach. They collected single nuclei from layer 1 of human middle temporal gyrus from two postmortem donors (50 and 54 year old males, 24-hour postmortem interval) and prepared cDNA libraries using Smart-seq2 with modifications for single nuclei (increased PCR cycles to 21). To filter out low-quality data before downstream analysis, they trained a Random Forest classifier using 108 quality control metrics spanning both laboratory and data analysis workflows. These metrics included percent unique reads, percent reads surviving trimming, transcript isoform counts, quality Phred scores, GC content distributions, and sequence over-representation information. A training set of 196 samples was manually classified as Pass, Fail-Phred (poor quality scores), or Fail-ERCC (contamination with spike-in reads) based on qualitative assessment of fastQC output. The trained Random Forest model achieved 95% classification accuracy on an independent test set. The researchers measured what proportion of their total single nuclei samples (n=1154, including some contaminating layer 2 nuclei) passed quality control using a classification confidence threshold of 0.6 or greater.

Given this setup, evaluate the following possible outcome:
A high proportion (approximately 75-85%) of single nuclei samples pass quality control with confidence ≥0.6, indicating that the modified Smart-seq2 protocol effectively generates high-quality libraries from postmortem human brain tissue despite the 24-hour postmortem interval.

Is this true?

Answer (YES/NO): YES